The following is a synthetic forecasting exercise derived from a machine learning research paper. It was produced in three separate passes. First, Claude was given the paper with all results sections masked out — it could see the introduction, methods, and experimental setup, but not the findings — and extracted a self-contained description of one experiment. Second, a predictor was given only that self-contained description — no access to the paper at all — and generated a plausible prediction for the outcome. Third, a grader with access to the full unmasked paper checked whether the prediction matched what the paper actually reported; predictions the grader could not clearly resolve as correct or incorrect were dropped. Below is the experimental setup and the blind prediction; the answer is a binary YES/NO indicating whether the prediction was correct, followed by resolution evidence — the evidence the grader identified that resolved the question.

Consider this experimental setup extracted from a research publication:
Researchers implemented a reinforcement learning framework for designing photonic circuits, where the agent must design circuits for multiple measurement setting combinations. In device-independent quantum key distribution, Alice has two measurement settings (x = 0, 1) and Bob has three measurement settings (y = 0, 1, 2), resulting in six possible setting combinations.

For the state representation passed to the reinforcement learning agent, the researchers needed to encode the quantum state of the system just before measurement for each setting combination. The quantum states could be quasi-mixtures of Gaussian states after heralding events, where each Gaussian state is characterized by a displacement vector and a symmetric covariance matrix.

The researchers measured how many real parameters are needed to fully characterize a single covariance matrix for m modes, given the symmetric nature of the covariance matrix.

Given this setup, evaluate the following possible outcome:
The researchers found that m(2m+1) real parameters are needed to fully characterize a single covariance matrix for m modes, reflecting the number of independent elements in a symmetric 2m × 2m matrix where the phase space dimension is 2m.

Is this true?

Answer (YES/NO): YES